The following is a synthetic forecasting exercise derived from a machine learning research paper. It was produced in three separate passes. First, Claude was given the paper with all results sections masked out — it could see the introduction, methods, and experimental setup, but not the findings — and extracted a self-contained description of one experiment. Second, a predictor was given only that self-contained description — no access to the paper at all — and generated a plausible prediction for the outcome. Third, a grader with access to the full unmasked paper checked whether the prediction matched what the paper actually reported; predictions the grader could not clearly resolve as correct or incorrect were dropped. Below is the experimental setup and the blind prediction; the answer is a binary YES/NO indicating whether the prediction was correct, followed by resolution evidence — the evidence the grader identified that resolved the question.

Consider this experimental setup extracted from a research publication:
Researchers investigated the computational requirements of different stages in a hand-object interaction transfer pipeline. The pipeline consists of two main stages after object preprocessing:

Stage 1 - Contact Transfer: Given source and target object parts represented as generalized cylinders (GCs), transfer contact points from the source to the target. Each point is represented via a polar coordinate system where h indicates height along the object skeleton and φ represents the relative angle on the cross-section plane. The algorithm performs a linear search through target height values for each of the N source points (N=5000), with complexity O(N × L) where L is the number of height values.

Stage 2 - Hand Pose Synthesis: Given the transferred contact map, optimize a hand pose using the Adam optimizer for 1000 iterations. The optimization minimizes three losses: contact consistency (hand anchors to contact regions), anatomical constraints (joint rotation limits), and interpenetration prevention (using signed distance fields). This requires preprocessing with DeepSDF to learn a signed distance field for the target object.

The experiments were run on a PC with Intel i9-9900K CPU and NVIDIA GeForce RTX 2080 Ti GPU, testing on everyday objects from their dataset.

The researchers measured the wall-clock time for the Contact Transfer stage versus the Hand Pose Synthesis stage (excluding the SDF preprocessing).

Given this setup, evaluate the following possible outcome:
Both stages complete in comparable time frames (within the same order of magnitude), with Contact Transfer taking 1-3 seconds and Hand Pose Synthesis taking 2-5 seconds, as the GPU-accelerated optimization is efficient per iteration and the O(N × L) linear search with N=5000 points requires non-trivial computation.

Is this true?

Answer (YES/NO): NO